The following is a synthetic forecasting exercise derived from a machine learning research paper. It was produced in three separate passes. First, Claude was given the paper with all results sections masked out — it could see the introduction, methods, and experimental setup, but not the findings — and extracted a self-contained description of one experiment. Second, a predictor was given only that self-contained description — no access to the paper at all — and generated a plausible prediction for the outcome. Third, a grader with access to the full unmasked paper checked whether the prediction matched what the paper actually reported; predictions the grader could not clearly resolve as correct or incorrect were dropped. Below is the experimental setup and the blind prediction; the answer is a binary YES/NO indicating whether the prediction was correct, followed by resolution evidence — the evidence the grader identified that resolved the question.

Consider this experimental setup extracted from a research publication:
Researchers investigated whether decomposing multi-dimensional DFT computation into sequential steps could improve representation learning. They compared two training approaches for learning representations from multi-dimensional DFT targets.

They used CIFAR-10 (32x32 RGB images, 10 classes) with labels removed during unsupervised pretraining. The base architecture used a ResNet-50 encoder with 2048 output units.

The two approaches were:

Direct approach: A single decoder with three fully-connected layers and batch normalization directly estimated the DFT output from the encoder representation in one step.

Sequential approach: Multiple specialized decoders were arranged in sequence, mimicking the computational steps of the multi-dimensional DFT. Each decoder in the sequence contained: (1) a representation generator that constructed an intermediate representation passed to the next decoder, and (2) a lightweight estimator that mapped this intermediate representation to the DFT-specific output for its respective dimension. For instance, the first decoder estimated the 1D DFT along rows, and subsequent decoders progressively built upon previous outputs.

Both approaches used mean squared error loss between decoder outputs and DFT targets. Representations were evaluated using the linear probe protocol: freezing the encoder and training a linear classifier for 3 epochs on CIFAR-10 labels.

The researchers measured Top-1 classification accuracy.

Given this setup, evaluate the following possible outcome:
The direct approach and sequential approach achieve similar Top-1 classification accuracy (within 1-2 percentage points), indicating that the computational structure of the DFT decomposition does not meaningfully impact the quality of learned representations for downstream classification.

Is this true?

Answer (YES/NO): NO